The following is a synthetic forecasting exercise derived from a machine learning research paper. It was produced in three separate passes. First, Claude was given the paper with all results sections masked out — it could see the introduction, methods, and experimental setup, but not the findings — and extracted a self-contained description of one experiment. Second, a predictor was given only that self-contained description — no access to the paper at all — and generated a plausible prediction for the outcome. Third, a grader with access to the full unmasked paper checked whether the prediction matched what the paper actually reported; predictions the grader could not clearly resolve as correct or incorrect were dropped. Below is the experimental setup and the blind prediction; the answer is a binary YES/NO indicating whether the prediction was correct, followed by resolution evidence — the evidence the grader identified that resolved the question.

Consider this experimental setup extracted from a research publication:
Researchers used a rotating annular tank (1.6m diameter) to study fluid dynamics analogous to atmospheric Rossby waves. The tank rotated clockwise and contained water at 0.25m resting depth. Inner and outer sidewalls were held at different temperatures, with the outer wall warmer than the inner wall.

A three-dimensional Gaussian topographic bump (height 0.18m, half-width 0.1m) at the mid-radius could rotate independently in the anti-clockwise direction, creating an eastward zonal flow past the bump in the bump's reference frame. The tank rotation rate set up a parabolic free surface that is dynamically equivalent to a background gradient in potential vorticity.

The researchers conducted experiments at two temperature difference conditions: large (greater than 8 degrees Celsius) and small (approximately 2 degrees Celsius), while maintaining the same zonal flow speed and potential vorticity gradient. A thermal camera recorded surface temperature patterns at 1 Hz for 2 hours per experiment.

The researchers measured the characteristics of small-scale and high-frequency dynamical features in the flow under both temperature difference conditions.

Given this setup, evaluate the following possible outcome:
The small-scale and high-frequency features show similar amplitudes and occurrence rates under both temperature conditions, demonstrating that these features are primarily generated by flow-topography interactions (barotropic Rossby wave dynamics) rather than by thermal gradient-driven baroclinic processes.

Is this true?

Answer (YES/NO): NO